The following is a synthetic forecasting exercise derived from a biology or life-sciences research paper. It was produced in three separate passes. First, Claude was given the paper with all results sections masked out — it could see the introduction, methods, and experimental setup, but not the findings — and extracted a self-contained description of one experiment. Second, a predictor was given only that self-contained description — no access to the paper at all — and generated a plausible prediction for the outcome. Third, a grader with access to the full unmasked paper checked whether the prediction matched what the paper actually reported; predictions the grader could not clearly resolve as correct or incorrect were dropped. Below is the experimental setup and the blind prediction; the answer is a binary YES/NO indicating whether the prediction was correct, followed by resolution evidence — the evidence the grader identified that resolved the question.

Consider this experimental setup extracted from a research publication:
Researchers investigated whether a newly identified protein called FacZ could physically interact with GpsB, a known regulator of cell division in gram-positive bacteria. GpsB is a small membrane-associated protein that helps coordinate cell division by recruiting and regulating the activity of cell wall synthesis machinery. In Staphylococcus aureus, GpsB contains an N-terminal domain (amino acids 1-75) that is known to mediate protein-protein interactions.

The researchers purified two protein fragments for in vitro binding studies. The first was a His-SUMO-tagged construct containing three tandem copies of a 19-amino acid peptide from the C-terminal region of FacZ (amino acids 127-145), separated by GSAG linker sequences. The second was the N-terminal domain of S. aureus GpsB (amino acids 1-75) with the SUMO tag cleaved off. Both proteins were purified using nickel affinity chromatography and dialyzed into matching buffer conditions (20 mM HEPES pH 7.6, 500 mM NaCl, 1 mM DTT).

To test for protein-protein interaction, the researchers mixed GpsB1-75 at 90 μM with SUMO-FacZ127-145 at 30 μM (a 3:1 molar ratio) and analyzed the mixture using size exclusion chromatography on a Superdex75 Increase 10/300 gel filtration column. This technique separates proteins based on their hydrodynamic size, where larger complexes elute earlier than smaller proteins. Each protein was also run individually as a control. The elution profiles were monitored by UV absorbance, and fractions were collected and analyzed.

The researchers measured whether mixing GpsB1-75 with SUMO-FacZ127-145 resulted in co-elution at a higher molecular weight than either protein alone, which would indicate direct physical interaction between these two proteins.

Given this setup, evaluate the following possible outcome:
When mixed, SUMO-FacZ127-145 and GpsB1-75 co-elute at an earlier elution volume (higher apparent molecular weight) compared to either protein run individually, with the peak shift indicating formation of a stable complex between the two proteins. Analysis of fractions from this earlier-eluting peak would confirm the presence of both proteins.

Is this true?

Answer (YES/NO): YES